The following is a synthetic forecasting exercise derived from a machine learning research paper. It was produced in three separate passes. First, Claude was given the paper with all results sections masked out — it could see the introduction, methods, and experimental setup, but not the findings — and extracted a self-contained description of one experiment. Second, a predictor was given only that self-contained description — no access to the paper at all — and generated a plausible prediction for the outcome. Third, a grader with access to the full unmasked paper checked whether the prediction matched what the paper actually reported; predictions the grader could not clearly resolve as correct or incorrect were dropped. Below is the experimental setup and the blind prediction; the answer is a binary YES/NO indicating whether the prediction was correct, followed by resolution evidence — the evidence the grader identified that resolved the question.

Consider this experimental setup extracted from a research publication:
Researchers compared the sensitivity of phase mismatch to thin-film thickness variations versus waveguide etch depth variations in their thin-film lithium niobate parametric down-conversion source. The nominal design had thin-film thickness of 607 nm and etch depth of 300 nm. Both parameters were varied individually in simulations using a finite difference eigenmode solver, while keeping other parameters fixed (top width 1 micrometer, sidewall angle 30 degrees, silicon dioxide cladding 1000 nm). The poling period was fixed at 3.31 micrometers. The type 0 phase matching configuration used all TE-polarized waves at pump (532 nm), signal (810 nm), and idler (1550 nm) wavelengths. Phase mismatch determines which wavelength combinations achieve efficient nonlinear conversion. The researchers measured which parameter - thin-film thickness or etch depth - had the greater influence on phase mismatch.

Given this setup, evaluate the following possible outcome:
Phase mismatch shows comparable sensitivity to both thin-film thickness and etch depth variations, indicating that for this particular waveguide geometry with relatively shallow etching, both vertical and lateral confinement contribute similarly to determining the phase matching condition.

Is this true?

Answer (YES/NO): NO